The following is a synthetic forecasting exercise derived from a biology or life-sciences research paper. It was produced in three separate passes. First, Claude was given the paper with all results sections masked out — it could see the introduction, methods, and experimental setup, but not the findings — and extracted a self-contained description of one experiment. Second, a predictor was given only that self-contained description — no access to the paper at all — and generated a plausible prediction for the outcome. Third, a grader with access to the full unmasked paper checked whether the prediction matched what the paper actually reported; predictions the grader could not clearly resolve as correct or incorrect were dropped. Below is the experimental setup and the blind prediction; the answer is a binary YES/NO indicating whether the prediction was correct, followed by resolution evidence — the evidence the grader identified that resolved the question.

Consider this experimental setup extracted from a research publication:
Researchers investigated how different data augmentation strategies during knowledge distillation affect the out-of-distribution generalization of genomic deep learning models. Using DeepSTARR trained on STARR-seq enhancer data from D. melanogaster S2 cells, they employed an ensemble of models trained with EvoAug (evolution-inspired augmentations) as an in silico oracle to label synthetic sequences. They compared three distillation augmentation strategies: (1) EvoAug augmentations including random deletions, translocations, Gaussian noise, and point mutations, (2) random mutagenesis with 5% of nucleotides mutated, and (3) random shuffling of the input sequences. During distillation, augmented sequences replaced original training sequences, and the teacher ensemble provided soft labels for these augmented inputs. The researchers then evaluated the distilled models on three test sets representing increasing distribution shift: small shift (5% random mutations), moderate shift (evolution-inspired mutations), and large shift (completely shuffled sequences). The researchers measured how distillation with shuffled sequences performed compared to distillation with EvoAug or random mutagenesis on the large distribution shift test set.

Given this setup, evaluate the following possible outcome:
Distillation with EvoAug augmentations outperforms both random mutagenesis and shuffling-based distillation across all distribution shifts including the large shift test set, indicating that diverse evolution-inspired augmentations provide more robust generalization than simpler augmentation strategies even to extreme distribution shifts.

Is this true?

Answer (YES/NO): NO